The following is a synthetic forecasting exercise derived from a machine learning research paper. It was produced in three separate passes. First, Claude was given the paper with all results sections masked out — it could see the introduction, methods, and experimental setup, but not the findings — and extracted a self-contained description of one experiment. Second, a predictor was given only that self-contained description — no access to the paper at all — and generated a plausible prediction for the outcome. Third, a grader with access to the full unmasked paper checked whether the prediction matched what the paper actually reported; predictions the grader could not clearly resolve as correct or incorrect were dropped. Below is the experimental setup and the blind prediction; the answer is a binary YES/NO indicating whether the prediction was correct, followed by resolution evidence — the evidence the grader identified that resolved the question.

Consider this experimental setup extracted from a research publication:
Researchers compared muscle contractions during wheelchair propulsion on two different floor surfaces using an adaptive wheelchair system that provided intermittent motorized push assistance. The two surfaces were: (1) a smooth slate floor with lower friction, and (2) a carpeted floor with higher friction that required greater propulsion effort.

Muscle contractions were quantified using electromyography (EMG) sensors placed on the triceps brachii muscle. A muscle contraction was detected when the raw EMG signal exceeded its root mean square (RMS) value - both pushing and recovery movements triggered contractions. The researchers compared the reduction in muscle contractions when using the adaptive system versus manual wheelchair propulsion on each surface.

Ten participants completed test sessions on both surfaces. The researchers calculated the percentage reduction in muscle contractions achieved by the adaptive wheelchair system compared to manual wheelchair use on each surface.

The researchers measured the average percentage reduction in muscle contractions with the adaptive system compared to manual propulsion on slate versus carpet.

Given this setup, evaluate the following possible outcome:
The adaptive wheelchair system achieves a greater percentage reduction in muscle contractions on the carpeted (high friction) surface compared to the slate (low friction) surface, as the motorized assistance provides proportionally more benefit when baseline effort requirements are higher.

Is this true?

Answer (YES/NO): NO